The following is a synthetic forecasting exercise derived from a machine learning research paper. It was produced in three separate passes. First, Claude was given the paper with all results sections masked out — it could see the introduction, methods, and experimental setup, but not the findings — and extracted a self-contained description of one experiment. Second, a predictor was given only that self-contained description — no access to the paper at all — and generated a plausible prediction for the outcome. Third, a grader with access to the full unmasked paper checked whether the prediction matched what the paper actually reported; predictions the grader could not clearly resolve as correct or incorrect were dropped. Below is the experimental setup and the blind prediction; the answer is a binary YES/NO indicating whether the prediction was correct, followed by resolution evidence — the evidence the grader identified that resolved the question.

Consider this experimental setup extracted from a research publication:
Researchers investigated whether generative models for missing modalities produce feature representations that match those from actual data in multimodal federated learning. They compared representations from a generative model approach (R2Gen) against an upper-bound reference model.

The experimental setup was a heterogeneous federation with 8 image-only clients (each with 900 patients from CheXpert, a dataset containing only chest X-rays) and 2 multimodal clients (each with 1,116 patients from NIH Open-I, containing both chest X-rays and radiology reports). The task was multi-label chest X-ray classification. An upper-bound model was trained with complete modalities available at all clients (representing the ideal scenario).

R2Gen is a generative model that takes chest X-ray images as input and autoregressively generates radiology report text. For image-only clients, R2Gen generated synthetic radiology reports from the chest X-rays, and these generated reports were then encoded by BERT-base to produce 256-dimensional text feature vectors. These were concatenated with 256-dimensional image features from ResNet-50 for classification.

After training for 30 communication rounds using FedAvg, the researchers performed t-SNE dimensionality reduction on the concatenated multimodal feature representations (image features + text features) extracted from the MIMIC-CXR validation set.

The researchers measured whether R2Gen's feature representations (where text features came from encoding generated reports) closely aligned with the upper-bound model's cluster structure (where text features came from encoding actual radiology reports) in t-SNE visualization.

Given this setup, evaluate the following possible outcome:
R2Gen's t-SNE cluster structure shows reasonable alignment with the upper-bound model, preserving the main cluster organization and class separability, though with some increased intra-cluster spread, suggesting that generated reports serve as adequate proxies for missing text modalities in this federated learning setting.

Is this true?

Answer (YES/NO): NO